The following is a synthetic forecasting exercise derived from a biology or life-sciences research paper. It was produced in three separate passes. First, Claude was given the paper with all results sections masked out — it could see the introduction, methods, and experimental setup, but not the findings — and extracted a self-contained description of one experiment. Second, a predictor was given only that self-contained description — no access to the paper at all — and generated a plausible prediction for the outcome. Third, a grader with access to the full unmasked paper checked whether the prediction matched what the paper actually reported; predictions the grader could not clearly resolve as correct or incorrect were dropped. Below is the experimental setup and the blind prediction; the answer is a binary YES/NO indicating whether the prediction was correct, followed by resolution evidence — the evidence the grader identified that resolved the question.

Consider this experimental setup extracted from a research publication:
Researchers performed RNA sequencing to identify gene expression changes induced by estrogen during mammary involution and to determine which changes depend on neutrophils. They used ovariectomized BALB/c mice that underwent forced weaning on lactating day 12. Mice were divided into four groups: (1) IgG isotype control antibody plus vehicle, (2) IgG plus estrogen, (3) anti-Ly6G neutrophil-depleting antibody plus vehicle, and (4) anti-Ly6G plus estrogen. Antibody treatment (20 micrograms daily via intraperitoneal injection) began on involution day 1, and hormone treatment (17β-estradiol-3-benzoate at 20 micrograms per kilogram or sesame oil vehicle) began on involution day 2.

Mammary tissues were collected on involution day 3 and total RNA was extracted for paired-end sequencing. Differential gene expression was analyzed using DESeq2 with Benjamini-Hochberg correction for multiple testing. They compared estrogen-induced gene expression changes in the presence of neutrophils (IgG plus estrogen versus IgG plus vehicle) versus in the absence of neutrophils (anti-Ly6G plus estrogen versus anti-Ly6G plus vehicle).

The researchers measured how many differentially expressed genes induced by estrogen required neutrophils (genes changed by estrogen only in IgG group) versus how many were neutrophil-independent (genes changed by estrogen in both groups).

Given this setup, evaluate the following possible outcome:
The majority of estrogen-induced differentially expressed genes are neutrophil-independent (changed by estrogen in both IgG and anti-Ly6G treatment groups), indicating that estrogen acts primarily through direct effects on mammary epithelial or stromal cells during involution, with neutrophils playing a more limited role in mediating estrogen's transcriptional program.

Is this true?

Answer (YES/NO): NO